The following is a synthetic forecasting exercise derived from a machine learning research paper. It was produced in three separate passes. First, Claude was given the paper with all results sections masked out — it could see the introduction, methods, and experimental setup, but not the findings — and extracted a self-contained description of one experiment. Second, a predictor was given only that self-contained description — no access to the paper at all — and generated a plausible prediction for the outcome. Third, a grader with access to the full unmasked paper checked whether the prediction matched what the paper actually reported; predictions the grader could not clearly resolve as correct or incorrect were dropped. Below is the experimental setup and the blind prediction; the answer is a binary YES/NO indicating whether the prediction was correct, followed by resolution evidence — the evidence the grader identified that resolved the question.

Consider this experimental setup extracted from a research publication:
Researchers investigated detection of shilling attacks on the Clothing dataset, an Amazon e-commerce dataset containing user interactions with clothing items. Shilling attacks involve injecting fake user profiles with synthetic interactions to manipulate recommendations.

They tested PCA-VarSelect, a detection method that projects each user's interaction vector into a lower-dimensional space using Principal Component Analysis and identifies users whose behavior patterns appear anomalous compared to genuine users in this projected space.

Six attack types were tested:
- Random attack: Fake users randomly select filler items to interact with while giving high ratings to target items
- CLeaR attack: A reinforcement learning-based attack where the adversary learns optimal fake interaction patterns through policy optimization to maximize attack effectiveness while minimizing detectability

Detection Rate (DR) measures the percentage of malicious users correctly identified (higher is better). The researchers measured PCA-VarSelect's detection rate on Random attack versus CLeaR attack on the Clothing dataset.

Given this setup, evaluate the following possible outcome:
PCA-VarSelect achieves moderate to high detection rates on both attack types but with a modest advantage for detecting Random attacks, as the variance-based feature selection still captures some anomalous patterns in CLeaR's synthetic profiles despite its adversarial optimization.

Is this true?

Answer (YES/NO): NO